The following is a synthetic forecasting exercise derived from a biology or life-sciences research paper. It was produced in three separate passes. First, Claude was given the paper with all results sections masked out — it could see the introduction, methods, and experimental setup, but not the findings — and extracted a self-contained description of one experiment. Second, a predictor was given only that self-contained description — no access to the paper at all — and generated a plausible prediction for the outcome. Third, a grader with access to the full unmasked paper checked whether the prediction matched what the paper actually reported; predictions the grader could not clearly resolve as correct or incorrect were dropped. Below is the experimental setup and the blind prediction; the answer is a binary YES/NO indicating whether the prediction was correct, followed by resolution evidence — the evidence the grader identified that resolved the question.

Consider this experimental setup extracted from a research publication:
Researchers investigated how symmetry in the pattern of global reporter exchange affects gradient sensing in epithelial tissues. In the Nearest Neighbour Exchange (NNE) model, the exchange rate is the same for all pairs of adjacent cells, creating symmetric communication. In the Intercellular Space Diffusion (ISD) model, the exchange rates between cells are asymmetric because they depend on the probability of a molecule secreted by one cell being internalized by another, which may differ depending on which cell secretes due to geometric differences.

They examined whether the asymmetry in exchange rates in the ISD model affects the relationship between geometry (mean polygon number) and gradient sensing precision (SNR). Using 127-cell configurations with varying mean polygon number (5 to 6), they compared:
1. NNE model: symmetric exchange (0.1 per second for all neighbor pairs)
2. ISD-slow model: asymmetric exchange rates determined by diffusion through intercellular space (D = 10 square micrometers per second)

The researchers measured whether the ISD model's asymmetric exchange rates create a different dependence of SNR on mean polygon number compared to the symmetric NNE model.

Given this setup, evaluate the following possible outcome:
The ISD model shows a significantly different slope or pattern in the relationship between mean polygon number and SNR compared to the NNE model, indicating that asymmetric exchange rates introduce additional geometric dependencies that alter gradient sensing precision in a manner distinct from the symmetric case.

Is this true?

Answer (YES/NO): NO